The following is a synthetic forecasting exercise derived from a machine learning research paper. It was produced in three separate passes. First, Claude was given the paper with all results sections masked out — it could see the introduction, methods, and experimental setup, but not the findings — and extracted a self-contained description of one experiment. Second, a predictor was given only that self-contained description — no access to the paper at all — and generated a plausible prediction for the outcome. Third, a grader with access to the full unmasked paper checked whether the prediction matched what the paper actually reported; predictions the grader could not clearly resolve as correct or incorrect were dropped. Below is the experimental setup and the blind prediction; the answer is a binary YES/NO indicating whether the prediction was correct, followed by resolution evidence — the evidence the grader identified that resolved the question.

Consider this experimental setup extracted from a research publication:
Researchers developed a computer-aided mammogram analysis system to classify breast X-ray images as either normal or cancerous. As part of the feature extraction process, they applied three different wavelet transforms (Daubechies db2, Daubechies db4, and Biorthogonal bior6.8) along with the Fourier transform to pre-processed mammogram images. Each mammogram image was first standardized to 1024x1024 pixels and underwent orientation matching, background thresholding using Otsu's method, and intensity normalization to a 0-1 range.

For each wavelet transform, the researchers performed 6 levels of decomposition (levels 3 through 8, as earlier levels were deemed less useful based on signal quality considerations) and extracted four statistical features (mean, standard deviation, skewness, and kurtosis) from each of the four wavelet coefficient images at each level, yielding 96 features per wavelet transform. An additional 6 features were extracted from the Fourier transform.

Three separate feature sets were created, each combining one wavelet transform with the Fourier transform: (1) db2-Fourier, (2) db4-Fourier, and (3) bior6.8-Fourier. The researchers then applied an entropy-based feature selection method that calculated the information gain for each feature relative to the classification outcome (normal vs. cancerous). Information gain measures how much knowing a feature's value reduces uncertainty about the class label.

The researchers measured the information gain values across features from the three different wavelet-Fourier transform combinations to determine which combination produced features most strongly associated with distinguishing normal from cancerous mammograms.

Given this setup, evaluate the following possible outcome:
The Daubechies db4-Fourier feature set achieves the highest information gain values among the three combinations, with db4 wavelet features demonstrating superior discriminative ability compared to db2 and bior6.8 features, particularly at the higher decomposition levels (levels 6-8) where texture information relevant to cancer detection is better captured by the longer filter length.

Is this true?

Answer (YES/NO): YES